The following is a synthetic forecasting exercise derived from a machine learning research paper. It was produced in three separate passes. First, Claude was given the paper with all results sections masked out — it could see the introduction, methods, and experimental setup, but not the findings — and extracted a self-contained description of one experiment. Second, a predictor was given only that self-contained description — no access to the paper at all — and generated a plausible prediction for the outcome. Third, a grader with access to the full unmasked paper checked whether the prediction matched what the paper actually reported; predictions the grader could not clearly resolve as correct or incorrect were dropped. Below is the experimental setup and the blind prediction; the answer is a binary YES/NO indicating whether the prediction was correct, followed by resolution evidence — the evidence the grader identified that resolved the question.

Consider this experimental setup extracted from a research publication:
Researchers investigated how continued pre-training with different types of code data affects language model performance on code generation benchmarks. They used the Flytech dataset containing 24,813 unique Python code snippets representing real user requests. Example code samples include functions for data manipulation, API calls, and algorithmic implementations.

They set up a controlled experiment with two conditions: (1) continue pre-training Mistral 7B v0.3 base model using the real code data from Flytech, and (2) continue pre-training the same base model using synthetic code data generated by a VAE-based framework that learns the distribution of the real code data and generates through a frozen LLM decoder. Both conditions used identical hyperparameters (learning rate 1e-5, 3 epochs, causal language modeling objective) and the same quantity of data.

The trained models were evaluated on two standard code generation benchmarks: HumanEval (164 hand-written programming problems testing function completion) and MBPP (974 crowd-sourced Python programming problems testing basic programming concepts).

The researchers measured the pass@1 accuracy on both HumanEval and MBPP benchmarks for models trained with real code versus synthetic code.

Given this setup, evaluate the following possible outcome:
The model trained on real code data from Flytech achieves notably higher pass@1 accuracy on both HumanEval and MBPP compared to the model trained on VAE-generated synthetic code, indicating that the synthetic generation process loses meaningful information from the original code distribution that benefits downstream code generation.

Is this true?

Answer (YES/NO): NO